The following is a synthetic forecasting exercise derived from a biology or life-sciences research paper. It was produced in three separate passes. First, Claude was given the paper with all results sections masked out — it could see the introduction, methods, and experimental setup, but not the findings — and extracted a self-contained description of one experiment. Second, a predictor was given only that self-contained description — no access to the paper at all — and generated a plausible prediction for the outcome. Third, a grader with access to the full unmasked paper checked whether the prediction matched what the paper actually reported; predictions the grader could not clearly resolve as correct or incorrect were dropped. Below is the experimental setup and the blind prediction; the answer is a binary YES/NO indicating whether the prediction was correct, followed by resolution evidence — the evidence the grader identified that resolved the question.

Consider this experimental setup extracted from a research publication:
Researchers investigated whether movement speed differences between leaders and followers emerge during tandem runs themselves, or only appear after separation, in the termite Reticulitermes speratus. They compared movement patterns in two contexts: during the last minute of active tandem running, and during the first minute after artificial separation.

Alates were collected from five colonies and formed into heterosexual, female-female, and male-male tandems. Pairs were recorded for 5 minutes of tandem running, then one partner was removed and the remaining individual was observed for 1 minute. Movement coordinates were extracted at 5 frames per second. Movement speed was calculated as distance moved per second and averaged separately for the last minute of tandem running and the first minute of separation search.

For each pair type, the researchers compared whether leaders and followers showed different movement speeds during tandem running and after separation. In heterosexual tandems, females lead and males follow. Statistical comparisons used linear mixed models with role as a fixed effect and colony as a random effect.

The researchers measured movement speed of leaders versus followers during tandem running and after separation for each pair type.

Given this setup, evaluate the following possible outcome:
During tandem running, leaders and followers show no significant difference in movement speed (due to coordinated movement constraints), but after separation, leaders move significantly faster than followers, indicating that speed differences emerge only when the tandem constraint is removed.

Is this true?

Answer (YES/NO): NO